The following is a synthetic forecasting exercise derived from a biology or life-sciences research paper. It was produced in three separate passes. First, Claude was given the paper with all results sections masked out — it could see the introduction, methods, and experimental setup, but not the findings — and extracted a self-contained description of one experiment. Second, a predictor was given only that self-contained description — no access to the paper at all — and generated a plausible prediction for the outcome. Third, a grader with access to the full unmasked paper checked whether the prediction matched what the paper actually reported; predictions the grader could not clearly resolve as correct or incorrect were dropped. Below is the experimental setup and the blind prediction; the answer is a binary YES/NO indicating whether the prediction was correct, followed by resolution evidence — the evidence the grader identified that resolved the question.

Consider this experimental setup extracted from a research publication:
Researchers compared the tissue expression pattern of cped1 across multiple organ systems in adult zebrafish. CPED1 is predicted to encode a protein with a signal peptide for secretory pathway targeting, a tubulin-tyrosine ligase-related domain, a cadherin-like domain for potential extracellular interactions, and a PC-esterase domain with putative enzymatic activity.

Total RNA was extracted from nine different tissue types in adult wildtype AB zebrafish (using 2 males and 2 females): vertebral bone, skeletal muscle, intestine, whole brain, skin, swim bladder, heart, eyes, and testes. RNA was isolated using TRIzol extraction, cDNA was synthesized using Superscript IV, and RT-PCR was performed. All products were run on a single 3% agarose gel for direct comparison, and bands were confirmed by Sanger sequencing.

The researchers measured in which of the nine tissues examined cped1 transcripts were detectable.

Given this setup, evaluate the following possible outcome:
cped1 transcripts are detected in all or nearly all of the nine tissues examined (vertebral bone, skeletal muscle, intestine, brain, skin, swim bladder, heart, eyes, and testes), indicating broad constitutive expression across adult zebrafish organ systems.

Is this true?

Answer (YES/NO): YES